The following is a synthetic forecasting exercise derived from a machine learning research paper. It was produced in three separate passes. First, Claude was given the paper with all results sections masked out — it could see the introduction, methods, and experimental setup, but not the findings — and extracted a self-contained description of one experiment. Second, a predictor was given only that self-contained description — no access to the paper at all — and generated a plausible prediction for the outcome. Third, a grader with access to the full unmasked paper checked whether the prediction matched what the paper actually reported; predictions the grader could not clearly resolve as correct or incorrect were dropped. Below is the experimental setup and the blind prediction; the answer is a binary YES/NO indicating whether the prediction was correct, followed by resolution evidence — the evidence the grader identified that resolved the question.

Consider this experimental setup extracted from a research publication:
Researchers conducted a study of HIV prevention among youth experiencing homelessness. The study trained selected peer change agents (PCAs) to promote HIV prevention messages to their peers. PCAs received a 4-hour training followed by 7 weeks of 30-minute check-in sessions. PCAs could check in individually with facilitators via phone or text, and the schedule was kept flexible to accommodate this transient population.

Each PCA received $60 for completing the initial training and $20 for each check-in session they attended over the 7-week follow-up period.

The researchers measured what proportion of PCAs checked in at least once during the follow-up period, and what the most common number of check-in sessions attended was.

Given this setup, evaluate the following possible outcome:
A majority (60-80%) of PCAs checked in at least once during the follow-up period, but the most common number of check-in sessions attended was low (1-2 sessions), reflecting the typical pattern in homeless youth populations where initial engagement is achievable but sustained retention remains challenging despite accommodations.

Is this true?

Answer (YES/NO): NO